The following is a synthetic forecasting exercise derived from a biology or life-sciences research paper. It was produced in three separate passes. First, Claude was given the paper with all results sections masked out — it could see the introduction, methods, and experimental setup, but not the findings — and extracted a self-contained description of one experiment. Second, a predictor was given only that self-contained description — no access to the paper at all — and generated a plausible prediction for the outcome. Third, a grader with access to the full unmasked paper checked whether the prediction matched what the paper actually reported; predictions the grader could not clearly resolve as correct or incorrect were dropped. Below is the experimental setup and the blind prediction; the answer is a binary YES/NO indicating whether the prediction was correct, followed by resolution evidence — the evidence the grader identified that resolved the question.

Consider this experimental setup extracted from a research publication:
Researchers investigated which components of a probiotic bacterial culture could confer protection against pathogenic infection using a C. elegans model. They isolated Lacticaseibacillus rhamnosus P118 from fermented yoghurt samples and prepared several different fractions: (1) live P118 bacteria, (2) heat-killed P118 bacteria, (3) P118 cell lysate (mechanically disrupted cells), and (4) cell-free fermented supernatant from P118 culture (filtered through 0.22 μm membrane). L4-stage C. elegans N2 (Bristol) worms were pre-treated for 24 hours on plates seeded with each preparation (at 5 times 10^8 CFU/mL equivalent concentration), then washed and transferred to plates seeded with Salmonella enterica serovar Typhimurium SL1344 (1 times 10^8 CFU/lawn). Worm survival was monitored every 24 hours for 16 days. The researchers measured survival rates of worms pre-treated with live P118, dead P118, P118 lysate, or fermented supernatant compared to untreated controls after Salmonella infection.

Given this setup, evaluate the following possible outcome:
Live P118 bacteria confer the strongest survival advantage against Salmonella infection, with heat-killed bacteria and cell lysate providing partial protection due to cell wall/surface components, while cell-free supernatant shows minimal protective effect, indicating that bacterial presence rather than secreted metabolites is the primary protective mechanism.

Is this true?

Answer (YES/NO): NO